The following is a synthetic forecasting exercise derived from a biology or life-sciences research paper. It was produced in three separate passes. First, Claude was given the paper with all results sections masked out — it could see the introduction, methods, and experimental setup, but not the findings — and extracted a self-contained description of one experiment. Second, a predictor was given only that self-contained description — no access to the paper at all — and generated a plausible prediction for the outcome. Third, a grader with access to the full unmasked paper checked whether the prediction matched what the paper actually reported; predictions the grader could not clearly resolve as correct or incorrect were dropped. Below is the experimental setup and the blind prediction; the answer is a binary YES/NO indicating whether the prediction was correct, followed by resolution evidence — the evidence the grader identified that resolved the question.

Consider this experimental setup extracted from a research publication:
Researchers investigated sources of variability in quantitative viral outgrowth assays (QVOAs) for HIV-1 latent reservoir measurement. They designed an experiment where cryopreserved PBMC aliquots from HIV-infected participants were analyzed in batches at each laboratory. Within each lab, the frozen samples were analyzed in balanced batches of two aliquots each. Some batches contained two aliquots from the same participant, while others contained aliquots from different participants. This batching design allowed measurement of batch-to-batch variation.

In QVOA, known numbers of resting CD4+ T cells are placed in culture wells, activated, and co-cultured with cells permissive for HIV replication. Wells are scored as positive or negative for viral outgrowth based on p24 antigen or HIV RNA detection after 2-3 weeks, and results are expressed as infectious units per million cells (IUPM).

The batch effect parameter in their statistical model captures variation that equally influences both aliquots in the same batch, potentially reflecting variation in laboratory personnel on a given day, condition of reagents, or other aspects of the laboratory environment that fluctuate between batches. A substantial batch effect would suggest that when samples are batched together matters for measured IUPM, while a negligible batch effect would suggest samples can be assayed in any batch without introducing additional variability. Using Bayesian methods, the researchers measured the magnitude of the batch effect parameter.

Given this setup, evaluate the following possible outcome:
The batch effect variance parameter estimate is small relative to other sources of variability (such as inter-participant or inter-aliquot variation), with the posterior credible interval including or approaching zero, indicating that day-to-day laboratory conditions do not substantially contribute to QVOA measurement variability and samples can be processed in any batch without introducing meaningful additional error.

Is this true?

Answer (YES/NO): NO